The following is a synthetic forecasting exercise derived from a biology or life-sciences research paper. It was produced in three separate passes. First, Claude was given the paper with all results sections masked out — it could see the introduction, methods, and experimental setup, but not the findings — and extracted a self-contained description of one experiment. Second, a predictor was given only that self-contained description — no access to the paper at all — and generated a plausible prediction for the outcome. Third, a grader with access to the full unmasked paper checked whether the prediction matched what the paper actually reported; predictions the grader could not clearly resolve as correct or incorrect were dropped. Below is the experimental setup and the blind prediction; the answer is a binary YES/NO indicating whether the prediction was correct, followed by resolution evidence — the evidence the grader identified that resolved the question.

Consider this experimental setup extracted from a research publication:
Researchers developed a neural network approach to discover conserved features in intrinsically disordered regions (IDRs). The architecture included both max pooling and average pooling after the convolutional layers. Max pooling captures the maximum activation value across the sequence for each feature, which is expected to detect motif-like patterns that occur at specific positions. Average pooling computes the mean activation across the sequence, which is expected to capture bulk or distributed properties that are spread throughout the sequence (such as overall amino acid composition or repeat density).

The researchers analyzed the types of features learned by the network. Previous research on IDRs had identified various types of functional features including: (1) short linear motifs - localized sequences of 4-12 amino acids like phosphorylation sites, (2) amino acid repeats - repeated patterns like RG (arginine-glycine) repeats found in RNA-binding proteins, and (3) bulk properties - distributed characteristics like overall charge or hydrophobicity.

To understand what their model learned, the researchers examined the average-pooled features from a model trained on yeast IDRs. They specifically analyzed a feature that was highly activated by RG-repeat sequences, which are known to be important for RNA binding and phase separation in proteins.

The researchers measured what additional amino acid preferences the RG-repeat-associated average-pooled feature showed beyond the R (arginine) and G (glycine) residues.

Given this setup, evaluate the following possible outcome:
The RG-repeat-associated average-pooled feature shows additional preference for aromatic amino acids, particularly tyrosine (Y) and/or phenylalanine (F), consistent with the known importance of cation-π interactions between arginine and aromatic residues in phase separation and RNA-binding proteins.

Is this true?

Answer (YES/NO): YES